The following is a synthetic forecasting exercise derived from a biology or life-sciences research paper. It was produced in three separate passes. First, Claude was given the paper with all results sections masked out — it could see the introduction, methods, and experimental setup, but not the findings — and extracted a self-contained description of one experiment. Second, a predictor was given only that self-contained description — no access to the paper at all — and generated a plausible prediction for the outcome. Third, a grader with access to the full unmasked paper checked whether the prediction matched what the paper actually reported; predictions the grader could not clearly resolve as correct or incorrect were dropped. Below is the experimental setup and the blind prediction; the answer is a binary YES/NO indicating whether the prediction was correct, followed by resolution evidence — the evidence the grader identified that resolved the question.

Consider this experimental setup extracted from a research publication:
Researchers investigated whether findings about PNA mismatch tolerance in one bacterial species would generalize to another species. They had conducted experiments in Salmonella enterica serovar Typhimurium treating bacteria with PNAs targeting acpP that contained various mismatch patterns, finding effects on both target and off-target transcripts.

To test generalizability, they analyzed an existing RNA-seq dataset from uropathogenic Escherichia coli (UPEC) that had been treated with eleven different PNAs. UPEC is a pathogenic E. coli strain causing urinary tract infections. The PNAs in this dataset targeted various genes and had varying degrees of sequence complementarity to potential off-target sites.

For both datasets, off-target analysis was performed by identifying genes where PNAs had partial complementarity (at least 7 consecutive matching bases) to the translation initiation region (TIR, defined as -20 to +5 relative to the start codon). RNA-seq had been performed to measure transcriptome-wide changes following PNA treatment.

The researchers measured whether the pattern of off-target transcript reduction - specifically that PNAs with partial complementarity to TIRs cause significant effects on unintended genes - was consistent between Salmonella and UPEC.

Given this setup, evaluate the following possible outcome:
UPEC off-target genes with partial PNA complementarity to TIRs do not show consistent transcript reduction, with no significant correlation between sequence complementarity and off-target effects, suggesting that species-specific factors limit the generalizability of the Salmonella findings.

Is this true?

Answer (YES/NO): NO